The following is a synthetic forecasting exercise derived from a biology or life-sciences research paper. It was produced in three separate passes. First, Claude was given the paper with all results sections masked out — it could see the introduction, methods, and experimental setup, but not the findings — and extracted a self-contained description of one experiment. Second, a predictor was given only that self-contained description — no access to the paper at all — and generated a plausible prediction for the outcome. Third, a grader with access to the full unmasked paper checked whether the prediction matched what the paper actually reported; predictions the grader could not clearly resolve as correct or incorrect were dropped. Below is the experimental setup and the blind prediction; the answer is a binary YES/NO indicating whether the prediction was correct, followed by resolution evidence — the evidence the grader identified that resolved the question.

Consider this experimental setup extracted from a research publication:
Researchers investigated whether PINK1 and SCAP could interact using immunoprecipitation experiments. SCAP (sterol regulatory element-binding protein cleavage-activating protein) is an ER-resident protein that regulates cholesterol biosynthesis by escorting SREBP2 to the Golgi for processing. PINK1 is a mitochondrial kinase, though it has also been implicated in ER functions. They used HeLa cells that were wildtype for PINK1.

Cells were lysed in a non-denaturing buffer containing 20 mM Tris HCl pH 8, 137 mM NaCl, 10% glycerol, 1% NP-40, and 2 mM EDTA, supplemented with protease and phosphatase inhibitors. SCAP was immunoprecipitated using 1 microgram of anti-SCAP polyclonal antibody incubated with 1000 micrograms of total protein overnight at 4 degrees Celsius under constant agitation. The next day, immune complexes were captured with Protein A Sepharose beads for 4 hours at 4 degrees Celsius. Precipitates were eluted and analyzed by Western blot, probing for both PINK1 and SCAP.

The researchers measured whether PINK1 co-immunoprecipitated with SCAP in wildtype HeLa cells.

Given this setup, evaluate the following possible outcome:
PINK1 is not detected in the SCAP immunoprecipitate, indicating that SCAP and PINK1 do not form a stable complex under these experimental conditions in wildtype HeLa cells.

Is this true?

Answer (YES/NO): YES